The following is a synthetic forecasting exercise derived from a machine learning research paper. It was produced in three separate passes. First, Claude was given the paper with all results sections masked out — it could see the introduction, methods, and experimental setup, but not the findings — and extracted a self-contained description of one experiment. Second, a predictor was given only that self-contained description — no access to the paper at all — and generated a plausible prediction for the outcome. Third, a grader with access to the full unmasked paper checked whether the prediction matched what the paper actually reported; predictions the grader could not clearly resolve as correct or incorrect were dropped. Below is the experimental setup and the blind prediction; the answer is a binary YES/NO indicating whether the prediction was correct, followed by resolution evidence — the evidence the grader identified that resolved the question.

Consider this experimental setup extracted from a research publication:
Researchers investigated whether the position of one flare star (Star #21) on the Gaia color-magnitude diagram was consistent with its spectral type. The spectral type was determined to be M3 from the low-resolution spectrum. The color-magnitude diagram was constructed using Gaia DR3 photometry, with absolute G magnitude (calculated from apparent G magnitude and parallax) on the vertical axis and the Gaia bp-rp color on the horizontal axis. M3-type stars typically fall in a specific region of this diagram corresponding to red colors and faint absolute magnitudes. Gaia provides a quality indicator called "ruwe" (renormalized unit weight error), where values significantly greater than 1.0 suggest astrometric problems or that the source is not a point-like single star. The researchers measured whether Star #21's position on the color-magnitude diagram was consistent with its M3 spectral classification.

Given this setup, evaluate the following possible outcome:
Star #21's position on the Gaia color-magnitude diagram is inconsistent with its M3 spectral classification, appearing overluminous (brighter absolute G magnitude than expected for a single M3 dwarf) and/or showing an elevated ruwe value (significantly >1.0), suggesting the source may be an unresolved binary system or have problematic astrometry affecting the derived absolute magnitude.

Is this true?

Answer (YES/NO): YES